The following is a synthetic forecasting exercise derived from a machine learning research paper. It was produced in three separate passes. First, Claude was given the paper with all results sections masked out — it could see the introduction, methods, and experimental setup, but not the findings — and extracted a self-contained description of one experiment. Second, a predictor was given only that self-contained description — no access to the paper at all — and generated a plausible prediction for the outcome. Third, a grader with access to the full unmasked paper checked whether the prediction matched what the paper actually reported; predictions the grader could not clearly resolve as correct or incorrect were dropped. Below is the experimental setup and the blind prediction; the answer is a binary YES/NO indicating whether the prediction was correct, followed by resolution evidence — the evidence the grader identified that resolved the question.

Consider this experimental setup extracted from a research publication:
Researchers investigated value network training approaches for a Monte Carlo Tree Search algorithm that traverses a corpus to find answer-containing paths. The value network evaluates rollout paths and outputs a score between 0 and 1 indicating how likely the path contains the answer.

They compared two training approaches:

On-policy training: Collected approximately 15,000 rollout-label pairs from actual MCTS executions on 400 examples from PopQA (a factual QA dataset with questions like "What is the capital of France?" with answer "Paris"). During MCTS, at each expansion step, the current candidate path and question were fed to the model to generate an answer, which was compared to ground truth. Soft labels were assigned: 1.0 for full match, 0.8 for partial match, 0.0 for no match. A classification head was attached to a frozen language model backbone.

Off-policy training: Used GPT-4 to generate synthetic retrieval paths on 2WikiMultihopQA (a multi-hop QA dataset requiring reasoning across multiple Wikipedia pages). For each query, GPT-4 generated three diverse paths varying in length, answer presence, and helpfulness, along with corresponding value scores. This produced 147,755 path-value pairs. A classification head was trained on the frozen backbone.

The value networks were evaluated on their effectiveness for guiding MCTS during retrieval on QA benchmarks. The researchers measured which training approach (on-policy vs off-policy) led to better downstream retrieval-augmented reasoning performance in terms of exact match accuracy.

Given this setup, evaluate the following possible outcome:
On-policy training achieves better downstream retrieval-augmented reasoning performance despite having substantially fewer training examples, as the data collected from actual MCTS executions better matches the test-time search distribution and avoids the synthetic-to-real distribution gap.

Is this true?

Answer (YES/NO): YES